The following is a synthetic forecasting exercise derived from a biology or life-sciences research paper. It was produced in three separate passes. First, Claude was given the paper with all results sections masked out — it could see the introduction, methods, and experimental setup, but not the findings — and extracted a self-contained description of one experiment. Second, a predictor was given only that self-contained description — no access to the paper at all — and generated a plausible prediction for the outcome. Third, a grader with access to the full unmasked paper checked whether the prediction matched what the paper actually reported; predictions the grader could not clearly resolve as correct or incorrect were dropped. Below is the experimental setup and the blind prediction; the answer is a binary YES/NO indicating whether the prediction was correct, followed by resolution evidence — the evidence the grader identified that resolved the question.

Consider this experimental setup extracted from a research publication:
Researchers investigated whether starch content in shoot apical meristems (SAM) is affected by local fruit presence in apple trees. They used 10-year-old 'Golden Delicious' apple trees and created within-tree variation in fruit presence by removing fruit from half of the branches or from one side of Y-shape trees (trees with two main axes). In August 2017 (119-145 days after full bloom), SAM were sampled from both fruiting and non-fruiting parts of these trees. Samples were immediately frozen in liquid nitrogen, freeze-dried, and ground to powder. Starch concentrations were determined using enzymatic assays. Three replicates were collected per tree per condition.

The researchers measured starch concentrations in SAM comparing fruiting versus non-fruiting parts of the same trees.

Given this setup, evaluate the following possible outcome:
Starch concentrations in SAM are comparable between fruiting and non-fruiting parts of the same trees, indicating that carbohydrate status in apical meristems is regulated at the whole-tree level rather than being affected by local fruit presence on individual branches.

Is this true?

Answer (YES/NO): NO